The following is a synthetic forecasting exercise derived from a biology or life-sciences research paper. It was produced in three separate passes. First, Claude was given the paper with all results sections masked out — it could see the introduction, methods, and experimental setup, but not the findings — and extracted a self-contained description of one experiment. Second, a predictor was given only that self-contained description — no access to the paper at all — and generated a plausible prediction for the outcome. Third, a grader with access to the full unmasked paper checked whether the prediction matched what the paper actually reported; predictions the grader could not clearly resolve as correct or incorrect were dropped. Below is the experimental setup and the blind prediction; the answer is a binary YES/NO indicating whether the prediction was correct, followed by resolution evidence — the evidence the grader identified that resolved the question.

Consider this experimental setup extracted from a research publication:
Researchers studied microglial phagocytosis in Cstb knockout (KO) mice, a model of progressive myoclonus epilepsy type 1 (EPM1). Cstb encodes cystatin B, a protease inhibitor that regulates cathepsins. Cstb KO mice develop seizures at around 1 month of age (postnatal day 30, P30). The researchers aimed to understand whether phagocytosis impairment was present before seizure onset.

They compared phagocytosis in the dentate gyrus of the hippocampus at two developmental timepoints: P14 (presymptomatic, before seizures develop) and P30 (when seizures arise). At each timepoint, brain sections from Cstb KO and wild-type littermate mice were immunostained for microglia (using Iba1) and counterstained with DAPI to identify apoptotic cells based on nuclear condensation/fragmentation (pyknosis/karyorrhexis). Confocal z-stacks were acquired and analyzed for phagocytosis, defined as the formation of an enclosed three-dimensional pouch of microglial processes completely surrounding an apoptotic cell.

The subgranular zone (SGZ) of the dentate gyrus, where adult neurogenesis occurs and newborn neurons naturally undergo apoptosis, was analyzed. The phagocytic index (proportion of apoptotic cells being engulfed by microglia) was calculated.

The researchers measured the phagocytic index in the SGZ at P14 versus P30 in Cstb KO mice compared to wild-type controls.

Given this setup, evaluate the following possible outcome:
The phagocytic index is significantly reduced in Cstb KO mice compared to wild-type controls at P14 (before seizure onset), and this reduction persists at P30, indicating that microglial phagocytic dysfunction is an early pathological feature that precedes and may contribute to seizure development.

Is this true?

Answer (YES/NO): NO